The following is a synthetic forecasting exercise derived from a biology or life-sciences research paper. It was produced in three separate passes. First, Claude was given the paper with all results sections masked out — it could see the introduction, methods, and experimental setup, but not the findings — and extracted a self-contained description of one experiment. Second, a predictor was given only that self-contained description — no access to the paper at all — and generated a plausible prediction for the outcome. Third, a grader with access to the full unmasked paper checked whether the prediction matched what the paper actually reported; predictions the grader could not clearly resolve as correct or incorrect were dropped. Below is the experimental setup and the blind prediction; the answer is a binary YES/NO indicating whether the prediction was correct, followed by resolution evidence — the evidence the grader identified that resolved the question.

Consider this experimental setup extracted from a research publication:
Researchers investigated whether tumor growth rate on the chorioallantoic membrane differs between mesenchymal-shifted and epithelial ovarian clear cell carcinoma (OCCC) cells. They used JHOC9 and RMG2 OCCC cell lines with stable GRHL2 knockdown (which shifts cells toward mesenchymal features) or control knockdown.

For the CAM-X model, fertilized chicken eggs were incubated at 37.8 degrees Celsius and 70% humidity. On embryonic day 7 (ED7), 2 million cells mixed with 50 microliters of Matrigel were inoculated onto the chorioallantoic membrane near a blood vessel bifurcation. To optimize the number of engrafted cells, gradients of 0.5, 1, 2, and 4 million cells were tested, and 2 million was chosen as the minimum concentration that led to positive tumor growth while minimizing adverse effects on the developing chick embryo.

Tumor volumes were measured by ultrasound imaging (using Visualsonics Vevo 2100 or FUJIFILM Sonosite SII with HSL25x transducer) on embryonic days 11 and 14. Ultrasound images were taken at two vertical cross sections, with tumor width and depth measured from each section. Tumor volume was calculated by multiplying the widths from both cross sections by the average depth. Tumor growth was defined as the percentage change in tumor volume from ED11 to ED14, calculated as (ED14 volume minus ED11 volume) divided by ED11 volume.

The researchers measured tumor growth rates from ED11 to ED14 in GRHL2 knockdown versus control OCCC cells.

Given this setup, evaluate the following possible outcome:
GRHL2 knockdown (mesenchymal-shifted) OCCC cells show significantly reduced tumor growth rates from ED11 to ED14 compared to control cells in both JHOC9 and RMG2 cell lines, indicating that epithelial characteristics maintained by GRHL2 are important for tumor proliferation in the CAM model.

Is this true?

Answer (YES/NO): NO